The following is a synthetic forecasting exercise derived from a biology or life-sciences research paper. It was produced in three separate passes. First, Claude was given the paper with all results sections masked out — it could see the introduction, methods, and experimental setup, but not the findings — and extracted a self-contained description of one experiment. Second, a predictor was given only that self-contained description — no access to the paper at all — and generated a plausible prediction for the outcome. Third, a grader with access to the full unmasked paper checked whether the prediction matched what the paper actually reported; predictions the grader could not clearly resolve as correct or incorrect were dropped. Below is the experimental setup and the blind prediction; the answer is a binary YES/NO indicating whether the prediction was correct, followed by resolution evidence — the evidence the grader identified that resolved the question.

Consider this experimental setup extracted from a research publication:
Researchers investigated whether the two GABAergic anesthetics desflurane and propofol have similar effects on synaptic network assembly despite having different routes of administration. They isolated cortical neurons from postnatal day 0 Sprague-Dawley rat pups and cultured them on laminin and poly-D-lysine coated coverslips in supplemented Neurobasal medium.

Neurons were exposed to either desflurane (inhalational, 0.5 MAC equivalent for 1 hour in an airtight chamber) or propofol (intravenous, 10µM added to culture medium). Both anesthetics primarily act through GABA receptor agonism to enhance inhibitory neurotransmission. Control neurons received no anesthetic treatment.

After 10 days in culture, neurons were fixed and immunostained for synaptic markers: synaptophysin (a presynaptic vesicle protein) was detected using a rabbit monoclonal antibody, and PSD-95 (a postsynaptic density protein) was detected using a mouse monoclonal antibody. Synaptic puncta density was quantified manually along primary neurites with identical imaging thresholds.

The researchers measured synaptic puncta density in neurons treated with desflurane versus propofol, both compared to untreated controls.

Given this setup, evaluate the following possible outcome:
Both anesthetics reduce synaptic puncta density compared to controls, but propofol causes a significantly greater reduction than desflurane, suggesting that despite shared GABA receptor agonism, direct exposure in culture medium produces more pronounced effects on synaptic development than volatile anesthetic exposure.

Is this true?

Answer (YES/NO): NO